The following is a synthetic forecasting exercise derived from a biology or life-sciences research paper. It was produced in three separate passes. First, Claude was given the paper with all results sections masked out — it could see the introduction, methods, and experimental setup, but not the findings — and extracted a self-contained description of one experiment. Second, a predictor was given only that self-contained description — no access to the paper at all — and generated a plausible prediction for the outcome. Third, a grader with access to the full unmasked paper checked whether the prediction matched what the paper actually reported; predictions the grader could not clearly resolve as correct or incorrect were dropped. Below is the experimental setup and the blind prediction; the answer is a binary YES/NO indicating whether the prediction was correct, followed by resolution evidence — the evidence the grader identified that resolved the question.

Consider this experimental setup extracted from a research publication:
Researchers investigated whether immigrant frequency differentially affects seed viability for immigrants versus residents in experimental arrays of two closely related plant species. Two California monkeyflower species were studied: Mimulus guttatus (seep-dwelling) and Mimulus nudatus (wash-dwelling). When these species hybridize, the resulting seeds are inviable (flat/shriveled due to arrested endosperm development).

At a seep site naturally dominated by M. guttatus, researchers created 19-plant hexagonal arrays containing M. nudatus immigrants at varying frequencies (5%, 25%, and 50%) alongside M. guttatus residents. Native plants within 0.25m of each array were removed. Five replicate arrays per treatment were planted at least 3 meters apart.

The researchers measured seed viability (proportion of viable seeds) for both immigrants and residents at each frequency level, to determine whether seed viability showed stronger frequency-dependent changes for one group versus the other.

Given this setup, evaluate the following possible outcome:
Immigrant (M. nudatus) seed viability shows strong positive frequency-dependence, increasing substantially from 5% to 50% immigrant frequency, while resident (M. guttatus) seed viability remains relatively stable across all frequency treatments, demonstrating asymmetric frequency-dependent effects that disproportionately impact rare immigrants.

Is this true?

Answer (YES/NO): NO